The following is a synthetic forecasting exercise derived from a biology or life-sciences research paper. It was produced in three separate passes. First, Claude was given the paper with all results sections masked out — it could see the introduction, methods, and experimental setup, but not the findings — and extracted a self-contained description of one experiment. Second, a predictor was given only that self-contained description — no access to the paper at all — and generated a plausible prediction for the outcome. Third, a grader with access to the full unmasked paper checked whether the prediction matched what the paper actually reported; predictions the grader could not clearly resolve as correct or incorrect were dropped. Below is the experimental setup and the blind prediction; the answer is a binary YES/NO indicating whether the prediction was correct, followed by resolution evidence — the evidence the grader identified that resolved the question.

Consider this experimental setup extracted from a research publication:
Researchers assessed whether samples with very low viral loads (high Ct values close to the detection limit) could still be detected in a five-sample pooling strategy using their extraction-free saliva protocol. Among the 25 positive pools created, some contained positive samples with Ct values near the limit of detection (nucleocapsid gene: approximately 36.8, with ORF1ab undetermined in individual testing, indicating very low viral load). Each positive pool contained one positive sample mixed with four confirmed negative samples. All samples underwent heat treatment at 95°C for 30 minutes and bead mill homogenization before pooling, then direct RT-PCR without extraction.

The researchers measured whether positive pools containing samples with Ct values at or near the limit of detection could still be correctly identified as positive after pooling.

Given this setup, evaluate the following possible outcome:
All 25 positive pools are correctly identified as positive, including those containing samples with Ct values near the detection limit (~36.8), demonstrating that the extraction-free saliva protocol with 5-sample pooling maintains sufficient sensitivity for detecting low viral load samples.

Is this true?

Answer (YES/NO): NO